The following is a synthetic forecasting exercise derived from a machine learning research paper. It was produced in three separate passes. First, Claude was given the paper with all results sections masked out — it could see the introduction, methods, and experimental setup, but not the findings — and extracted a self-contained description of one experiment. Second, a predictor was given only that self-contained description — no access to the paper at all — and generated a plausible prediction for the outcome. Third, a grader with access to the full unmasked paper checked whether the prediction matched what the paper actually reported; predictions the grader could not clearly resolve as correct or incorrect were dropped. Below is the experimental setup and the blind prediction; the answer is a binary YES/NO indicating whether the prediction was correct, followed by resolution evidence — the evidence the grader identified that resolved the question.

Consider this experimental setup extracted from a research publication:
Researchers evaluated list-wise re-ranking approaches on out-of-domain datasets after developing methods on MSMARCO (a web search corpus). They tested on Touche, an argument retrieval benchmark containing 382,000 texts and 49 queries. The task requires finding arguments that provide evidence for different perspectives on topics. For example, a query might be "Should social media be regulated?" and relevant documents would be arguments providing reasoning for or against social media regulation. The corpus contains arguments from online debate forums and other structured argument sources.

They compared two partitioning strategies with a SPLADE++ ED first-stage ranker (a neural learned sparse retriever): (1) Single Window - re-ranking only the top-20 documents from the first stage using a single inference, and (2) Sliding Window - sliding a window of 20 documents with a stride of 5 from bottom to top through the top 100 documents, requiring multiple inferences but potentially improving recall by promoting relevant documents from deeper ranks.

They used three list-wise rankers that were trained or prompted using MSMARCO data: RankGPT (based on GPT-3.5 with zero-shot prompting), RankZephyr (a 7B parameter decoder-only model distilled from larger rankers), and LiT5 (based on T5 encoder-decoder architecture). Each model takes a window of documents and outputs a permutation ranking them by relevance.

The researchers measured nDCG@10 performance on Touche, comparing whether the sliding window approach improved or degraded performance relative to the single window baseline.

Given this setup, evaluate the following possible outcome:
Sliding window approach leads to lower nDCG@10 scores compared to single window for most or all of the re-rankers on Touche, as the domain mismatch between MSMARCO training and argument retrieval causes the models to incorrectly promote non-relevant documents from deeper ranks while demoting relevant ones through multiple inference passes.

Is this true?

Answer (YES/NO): YES